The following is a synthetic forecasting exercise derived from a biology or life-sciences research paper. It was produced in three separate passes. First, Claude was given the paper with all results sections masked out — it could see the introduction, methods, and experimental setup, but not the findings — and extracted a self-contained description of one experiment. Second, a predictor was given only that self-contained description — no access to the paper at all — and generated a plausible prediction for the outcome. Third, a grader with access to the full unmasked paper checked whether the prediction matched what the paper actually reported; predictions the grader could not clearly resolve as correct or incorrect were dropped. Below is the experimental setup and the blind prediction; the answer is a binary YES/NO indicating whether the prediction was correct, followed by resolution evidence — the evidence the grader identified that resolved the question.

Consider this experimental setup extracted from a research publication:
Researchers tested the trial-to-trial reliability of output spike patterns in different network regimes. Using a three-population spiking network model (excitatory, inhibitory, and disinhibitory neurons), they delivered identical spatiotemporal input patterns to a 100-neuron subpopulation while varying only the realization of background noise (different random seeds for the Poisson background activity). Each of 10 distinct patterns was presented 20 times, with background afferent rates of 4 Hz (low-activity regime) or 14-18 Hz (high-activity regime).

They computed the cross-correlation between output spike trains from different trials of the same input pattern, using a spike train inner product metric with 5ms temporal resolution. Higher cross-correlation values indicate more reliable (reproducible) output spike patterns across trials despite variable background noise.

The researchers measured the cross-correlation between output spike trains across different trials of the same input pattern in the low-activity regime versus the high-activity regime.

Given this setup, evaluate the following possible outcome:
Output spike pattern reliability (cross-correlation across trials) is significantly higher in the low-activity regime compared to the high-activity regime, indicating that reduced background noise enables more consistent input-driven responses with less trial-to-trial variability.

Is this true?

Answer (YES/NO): YES